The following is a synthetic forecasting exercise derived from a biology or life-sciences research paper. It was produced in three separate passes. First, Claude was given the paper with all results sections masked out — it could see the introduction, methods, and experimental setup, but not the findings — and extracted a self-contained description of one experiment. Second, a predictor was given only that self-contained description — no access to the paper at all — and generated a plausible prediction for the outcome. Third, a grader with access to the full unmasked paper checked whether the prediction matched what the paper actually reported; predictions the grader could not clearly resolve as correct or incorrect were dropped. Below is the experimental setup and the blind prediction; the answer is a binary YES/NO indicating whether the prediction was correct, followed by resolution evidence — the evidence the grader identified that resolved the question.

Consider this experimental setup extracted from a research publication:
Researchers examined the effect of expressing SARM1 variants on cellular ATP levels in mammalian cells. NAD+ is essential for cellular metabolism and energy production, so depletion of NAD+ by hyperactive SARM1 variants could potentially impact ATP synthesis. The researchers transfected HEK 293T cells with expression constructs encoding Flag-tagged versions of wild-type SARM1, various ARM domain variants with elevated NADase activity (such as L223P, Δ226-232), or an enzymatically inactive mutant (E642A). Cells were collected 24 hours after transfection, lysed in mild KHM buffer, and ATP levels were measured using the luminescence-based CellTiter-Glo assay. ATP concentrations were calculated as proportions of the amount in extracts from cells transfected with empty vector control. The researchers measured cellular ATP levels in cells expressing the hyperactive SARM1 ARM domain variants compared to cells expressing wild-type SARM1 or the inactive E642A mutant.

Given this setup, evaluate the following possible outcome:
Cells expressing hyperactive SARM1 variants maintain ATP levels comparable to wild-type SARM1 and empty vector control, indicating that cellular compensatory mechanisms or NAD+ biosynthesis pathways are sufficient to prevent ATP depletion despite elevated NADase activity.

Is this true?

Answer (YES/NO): NO